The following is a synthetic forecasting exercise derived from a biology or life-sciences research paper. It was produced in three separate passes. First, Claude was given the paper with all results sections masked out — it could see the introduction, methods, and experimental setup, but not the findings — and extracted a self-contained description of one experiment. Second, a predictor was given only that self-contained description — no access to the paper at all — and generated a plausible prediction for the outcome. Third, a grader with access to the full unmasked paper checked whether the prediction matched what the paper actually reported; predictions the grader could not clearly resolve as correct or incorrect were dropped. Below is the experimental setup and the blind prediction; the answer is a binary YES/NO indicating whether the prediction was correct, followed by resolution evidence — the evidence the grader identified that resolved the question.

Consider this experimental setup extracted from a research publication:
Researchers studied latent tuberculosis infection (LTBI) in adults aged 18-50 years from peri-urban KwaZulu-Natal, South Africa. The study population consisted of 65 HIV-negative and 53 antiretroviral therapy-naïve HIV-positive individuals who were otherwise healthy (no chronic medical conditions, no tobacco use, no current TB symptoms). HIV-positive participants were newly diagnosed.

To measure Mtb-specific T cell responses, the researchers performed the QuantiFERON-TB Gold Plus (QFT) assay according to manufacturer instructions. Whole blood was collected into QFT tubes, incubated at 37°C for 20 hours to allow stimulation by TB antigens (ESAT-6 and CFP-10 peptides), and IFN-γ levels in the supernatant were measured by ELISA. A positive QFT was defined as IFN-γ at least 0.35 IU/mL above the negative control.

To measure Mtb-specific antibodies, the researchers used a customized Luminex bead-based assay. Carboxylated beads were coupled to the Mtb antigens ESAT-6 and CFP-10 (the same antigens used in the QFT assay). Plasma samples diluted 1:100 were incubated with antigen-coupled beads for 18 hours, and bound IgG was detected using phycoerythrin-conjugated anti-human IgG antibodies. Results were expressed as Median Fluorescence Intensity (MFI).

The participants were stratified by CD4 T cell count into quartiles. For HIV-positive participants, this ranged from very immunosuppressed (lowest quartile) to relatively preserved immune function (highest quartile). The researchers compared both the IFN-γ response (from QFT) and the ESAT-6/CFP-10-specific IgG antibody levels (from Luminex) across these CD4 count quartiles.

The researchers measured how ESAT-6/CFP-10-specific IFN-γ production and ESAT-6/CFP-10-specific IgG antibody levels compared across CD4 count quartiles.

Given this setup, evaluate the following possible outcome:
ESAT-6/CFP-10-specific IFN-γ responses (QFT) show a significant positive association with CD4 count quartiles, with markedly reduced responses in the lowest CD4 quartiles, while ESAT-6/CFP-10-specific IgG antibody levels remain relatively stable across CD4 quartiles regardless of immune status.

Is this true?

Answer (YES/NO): NO